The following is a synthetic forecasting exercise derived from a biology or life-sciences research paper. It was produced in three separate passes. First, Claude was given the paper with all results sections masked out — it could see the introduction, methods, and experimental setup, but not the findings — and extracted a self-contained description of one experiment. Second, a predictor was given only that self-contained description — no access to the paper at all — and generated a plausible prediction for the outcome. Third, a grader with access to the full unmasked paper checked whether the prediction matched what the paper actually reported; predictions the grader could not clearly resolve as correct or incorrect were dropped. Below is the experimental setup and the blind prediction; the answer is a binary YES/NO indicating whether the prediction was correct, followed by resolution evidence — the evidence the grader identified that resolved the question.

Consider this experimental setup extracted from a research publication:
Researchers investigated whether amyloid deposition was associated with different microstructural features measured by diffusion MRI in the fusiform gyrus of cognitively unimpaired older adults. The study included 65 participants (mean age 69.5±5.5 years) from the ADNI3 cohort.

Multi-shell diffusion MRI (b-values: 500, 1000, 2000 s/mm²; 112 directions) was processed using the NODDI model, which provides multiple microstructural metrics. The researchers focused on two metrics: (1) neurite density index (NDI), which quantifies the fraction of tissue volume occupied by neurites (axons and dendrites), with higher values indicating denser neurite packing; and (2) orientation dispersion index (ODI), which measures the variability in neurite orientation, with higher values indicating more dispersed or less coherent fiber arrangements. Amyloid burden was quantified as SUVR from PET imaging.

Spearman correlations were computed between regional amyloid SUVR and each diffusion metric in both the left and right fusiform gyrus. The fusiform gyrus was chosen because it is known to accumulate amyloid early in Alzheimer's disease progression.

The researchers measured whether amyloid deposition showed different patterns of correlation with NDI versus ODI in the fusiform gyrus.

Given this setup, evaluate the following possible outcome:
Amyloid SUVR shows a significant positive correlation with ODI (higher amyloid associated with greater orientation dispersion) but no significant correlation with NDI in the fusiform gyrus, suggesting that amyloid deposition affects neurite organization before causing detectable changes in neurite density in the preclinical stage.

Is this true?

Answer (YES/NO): NO